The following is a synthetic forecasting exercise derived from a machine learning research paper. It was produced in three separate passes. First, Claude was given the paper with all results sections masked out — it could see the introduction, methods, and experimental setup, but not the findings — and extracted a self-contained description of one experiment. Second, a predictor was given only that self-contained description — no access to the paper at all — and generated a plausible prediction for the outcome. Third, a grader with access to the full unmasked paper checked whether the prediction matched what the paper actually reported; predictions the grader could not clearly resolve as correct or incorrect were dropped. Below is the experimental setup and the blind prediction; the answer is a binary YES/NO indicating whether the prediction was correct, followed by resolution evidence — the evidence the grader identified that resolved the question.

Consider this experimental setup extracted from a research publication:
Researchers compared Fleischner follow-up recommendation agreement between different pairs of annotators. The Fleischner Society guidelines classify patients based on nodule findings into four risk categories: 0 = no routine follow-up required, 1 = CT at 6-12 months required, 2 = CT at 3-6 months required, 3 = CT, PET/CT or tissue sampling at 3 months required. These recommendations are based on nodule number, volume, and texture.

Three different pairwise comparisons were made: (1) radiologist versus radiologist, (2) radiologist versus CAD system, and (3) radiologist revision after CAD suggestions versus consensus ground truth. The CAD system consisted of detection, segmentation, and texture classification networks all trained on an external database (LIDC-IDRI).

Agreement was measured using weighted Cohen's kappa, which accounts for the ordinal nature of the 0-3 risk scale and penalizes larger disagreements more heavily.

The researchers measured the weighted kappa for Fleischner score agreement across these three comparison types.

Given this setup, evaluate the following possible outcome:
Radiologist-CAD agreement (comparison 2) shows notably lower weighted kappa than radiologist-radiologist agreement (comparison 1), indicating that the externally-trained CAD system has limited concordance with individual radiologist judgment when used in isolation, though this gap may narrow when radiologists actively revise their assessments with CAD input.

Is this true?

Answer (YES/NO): NO